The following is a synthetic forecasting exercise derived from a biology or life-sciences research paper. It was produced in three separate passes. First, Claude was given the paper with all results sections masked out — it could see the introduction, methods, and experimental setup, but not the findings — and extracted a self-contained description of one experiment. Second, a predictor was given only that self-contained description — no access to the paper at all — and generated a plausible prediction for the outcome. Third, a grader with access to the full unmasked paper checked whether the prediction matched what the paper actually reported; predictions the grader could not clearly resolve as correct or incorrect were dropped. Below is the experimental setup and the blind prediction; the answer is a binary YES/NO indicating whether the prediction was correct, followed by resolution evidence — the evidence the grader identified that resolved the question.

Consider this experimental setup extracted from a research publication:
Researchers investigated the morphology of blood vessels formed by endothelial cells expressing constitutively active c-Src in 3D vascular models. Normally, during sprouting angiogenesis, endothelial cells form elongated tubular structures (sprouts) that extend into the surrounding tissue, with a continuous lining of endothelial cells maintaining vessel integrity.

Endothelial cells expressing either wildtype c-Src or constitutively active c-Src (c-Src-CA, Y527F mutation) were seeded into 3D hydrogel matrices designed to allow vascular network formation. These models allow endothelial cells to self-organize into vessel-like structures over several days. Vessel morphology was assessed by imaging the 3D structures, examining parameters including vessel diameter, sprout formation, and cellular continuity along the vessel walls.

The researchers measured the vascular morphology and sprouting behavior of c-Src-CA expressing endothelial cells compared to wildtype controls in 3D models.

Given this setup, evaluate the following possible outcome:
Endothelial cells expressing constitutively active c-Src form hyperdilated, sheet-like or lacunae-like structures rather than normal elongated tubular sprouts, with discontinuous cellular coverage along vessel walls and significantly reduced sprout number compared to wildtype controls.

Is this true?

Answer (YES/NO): YES